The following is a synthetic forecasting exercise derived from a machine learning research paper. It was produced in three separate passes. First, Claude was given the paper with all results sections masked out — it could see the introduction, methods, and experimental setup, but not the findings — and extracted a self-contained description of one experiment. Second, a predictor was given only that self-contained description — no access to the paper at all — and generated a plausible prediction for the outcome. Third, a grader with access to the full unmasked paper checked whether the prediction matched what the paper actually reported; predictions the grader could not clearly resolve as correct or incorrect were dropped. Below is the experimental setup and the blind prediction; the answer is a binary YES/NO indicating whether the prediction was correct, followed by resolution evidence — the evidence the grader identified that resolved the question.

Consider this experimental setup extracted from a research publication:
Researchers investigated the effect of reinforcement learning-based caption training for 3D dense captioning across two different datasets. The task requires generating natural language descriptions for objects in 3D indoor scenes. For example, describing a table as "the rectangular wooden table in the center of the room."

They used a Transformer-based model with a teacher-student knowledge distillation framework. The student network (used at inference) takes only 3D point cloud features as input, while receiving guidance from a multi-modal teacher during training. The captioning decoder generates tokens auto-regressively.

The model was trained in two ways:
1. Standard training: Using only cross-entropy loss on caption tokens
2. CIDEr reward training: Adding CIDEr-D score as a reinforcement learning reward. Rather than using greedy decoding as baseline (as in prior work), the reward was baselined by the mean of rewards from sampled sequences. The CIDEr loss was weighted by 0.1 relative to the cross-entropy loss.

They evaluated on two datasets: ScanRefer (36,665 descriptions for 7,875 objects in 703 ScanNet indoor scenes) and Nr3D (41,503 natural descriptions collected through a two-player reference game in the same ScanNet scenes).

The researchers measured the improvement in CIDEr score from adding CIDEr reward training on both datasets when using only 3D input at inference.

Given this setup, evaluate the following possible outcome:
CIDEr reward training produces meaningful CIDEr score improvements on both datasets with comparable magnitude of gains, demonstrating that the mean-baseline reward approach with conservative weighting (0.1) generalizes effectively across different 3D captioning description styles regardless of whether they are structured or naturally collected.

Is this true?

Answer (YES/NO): NO